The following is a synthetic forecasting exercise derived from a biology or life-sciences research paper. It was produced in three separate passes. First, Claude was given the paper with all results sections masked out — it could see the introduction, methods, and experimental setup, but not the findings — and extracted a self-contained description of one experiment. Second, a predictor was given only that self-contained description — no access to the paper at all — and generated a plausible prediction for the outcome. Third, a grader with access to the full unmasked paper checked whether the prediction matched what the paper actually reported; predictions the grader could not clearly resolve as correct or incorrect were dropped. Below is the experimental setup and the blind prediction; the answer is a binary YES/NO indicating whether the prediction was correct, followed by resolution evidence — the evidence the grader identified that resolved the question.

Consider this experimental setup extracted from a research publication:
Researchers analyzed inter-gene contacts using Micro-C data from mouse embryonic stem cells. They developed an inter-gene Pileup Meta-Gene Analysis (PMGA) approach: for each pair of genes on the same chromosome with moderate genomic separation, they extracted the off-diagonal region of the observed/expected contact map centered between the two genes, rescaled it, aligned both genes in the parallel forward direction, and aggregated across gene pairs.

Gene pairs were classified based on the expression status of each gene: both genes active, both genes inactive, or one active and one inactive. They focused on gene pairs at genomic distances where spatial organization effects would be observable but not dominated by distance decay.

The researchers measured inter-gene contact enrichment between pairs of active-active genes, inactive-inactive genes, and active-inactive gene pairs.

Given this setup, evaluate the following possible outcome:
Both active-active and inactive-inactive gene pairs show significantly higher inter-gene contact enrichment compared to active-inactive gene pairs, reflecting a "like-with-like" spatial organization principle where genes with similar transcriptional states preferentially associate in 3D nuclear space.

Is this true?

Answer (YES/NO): NO